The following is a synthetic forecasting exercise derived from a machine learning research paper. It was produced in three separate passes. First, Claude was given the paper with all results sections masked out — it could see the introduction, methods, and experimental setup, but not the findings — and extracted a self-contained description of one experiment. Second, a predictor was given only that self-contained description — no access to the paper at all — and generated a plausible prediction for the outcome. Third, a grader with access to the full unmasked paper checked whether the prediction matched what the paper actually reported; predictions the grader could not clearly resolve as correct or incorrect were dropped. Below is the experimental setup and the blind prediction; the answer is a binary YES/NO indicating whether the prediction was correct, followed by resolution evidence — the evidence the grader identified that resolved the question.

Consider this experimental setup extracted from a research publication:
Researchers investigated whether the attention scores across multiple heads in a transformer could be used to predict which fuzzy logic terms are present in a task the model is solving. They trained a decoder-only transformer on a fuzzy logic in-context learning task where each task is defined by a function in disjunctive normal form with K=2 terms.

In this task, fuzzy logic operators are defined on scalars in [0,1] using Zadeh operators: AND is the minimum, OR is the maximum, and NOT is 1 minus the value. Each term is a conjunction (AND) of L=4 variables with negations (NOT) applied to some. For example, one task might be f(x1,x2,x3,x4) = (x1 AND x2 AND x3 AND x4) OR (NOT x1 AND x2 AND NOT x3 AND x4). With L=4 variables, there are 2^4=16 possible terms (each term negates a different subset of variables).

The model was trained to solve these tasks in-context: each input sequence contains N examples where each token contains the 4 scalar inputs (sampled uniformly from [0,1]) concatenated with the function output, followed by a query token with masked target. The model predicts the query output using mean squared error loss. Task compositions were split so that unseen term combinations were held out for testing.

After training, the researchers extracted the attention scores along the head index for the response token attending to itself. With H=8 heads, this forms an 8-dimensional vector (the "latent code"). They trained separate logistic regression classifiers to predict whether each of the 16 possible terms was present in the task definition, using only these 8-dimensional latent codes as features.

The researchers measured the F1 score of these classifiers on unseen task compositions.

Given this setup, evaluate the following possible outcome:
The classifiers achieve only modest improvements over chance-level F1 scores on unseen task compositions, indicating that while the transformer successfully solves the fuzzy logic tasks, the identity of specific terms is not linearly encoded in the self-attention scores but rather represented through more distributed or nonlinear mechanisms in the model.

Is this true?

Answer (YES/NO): NO